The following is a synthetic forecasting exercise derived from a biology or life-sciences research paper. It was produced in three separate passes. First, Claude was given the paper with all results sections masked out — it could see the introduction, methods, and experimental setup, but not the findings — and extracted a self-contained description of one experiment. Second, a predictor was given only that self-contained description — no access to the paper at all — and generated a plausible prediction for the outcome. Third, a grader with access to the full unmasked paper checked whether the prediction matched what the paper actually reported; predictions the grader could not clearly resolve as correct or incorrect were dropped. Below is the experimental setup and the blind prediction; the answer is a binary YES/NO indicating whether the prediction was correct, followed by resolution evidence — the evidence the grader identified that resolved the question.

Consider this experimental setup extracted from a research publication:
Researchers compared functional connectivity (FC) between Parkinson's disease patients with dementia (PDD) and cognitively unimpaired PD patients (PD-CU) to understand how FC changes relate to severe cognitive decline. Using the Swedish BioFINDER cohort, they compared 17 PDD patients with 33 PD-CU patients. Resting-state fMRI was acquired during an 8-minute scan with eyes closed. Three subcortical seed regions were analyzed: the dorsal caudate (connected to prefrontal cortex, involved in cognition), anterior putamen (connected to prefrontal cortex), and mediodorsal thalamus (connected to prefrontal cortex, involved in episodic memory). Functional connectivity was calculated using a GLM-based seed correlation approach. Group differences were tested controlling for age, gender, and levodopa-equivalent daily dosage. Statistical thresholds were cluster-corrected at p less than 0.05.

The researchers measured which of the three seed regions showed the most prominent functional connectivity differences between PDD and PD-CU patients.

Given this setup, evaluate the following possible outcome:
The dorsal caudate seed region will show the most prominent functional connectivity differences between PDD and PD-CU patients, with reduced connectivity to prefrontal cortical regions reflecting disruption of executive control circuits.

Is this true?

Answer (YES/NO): NO